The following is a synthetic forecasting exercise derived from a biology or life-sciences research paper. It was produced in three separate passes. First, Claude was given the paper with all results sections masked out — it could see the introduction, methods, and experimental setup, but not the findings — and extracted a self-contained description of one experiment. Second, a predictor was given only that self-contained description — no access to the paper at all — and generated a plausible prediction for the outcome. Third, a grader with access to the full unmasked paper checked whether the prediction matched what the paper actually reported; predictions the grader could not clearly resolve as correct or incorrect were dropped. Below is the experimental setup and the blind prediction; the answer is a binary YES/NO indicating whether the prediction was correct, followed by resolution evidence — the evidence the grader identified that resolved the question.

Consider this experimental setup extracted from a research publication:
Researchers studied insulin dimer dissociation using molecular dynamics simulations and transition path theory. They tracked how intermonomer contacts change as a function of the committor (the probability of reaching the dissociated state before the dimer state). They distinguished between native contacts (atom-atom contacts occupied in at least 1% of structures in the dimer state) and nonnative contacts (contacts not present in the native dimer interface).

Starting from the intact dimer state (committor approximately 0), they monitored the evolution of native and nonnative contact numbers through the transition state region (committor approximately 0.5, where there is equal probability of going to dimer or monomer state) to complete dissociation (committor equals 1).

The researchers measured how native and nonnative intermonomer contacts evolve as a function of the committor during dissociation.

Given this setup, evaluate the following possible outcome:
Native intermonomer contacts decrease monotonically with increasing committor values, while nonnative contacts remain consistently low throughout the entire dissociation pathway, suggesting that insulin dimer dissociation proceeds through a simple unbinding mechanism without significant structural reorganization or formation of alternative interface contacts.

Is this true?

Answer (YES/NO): NO